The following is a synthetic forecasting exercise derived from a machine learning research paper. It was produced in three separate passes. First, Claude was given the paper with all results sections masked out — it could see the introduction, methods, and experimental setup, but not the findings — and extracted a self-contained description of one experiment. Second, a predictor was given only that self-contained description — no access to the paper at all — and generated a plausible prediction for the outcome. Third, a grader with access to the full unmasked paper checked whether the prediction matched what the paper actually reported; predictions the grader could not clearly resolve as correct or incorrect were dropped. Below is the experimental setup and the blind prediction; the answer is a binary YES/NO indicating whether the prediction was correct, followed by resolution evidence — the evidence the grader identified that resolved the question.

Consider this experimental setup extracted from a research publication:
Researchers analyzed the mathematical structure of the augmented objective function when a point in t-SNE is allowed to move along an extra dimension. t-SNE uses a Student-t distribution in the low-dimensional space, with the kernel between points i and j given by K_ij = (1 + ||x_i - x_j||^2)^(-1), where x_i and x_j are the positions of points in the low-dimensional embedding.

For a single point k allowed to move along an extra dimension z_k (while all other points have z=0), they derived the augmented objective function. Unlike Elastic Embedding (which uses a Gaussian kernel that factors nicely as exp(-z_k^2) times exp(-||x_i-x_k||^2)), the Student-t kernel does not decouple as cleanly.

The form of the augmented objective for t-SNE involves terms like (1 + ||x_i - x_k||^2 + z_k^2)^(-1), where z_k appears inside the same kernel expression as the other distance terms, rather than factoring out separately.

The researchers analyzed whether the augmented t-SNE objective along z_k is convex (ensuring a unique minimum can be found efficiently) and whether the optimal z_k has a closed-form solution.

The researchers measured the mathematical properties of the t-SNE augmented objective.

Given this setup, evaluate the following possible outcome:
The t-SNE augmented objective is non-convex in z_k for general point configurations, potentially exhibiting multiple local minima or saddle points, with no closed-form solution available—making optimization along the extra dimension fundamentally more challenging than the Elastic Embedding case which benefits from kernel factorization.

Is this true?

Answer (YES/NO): NO